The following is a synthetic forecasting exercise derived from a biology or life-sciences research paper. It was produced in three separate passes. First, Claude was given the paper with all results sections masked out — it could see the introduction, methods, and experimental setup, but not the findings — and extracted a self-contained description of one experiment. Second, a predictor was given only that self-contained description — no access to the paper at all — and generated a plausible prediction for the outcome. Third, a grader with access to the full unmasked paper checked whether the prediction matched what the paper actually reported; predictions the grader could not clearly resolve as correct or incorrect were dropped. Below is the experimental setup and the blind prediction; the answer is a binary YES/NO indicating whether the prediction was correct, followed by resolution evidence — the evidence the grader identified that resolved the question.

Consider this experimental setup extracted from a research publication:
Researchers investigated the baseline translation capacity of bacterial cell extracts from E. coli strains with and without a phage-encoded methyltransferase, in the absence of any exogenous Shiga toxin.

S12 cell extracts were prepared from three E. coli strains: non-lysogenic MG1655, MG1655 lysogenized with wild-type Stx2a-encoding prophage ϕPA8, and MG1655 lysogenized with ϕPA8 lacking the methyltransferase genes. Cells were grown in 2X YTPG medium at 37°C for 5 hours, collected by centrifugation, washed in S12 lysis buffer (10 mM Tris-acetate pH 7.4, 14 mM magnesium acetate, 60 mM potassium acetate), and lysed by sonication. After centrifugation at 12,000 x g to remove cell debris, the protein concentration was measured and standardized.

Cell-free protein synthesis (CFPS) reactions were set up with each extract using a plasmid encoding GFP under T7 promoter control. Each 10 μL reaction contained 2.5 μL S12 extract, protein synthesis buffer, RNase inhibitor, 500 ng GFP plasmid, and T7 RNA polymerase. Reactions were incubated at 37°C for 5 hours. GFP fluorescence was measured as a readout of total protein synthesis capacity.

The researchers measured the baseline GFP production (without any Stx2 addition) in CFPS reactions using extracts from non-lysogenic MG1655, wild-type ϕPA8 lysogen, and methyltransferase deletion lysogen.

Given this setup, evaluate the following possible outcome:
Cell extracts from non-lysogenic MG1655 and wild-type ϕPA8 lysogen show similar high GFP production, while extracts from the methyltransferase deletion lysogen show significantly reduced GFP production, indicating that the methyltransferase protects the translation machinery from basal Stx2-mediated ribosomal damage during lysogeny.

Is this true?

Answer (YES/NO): YES